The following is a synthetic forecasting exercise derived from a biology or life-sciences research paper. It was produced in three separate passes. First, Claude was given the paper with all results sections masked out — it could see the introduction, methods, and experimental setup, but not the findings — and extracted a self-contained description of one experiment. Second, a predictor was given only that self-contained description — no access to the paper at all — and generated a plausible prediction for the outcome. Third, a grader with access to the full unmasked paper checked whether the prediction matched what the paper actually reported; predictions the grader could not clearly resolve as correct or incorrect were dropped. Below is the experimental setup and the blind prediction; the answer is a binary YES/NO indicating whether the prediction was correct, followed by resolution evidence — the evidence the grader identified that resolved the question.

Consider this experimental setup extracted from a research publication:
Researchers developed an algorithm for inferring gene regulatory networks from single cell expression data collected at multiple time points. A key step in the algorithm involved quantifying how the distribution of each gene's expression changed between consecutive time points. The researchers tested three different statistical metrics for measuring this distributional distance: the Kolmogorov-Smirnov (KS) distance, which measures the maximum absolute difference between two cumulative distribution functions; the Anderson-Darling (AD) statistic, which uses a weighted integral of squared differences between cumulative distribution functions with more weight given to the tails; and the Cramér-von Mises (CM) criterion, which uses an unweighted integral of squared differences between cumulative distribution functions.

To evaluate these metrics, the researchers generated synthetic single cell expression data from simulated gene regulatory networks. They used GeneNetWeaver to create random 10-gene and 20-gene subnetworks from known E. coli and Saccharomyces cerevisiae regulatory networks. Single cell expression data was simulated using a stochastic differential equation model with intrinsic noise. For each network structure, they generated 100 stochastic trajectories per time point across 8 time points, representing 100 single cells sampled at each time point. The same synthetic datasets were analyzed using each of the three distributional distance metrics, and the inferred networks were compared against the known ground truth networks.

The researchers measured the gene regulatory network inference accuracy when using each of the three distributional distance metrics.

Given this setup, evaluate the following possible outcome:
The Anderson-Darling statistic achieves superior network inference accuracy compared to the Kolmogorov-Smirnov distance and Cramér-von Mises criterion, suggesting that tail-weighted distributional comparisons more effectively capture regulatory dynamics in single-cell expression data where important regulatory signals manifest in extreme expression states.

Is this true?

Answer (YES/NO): NO